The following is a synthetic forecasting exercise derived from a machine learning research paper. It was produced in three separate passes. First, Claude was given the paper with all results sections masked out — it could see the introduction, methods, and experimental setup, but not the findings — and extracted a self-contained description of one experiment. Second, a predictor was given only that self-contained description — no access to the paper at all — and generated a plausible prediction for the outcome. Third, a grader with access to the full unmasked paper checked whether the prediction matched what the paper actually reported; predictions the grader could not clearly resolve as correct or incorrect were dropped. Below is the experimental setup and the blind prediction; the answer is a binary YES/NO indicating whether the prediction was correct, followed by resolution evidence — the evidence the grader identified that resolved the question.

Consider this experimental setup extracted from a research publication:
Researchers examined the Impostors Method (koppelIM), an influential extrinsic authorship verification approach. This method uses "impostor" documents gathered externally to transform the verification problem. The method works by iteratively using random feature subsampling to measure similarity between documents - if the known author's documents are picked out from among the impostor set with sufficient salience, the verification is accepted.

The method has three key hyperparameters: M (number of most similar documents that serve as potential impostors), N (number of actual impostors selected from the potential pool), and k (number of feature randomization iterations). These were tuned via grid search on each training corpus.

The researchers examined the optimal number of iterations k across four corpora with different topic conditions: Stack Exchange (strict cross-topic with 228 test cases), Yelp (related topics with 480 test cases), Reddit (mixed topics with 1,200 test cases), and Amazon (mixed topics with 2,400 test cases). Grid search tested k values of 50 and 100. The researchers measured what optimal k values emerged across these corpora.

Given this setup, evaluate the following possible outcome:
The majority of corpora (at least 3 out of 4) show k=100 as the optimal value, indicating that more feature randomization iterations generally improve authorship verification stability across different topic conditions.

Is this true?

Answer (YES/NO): NO